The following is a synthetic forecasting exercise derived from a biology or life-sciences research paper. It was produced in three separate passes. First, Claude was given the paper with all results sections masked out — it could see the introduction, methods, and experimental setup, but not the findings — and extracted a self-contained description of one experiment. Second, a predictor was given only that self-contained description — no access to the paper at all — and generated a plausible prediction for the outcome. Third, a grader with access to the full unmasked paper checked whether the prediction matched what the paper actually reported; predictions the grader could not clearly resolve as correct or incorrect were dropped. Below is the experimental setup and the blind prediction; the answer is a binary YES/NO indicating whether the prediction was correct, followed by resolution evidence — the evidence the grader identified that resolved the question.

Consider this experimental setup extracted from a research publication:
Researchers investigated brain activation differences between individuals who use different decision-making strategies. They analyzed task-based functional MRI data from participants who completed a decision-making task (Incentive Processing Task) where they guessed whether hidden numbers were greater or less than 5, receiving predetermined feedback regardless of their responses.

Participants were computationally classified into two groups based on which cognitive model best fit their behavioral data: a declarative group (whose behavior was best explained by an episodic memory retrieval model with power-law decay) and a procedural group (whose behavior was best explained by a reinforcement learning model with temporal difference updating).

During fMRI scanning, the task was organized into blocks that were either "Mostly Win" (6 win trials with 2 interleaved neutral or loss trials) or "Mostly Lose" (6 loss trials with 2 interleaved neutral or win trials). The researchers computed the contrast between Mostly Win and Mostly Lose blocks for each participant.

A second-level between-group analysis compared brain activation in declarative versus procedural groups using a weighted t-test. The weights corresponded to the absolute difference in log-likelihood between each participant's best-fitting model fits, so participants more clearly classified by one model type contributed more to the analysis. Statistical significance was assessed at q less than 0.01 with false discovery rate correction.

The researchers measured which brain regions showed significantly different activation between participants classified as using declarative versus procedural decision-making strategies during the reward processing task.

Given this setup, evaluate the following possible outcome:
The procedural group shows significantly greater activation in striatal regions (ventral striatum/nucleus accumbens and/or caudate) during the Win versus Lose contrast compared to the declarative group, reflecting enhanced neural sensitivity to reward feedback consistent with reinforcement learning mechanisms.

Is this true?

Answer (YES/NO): NO